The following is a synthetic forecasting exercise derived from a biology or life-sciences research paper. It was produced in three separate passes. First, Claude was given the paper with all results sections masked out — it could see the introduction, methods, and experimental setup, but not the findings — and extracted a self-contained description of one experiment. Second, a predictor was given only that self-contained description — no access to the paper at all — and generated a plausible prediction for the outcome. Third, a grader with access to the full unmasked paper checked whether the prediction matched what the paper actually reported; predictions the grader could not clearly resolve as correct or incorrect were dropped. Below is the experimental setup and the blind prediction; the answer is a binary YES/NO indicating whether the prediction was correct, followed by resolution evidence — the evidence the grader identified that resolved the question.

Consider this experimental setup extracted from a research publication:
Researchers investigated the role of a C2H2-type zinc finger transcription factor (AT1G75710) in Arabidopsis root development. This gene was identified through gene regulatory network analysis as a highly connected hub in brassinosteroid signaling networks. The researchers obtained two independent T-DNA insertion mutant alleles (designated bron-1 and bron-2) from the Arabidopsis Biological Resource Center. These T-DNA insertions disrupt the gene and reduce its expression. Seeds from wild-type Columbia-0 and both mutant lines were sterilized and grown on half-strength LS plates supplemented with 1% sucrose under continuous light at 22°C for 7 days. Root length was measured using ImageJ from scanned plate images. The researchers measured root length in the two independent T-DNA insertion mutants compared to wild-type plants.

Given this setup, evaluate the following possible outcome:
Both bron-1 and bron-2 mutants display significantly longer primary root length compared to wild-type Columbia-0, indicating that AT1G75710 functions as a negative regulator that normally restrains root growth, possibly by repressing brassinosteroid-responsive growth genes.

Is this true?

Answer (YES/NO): YES